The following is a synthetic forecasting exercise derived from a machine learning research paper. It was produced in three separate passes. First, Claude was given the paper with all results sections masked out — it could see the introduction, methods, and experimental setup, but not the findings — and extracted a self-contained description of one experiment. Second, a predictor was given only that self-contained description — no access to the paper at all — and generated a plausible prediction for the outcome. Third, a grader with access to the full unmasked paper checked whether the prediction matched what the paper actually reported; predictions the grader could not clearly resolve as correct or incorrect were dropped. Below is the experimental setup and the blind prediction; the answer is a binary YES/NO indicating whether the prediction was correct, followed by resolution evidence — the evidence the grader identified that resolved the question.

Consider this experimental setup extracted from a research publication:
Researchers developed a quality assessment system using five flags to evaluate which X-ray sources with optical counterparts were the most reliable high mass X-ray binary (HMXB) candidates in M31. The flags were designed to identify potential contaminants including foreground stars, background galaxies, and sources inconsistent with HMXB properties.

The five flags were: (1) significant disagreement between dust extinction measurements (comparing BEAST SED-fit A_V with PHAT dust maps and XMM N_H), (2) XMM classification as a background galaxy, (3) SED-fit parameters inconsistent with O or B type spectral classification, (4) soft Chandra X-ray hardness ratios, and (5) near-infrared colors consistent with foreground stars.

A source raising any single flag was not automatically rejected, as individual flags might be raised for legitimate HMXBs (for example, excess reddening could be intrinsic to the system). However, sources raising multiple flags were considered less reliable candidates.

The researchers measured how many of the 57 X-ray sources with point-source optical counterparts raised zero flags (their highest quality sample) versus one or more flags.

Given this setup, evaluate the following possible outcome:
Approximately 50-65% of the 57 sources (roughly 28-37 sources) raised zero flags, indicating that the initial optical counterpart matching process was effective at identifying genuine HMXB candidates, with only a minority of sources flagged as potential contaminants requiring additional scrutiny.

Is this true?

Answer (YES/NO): YES